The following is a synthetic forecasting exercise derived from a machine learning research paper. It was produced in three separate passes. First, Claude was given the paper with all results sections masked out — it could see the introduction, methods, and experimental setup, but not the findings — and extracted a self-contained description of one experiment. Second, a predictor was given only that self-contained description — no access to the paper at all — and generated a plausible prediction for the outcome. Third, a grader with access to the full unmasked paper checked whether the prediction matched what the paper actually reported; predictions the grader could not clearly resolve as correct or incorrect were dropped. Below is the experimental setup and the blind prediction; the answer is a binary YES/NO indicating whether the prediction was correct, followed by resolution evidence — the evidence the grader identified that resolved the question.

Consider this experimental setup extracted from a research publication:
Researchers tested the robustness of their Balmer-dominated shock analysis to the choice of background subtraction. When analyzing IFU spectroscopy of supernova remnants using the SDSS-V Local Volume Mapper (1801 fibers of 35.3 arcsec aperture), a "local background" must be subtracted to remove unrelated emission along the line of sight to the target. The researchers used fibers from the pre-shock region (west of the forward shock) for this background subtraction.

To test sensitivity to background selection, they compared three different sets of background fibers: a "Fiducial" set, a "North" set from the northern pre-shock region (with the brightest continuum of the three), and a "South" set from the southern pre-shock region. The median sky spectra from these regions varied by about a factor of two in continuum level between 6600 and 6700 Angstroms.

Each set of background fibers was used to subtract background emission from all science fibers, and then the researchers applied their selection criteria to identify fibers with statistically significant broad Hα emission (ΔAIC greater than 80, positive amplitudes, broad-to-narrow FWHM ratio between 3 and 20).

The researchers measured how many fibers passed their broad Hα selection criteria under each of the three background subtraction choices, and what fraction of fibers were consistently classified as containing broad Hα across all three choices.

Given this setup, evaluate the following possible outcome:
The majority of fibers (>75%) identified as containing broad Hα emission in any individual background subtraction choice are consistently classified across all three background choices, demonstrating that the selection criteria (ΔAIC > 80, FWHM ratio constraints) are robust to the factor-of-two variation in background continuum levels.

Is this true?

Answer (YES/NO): NO